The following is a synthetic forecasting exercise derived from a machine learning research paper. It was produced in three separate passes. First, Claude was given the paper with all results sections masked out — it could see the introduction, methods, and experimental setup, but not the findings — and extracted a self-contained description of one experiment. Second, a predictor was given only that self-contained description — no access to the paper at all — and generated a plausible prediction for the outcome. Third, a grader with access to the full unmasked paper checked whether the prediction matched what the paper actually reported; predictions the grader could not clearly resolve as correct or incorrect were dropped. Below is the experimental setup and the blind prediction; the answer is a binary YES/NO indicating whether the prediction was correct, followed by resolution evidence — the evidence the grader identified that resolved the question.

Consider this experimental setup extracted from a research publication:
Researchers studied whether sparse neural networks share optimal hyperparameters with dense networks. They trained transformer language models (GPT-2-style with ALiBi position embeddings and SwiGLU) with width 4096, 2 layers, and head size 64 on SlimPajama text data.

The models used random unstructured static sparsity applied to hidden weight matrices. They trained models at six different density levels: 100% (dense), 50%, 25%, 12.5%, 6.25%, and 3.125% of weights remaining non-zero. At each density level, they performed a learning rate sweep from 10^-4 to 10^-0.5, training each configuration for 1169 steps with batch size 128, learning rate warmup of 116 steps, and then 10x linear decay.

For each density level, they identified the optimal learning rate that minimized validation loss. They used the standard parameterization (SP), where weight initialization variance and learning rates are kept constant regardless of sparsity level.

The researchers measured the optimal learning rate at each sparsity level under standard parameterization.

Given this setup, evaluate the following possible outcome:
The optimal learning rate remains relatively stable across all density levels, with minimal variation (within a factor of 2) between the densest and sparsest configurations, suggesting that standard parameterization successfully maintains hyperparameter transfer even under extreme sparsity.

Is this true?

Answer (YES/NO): NO